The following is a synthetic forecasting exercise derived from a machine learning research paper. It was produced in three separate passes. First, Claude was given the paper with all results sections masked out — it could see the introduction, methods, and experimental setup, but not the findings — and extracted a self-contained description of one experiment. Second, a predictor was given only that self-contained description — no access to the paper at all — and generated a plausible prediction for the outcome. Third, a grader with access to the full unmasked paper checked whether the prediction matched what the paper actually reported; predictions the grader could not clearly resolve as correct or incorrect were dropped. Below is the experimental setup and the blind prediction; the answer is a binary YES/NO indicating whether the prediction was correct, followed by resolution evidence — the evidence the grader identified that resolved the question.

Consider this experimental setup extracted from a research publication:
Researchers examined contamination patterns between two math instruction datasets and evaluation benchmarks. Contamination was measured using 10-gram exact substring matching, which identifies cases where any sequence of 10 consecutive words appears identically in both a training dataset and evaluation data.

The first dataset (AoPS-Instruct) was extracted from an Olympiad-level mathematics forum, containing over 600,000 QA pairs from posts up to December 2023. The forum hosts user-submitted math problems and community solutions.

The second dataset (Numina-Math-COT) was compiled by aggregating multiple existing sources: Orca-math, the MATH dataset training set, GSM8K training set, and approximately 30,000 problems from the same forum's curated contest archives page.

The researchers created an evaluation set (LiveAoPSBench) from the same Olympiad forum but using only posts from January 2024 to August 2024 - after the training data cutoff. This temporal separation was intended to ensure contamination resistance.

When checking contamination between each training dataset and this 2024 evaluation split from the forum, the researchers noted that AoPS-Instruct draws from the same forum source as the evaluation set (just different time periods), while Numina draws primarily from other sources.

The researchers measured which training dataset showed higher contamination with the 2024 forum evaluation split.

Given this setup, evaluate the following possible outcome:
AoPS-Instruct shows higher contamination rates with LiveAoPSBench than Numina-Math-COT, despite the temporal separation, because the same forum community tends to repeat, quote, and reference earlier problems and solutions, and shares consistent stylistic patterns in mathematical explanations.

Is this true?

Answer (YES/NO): YES